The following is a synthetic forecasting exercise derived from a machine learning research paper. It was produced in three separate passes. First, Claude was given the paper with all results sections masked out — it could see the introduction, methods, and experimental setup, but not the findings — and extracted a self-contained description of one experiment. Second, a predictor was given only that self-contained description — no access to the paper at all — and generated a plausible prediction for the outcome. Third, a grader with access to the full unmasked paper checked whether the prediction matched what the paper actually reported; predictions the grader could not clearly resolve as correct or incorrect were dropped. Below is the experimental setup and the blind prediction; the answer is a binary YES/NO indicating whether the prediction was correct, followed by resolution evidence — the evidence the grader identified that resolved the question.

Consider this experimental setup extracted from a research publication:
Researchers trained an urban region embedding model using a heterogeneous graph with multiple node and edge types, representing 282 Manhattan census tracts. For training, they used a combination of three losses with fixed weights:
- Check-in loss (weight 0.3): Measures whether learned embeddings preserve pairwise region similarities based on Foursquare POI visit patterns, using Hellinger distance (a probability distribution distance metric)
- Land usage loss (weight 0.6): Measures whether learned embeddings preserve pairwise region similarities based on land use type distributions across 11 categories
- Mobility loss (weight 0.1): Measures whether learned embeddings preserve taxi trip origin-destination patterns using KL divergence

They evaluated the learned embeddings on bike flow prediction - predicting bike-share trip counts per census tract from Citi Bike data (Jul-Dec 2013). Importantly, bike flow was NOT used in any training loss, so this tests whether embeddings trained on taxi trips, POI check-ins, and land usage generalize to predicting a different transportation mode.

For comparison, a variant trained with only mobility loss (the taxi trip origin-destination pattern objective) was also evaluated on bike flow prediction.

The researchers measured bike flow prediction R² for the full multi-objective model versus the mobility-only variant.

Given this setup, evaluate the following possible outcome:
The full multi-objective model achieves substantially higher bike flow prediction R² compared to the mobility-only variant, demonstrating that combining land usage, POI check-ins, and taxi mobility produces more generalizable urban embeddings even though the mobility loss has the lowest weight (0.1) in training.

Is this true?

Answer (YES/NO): NO